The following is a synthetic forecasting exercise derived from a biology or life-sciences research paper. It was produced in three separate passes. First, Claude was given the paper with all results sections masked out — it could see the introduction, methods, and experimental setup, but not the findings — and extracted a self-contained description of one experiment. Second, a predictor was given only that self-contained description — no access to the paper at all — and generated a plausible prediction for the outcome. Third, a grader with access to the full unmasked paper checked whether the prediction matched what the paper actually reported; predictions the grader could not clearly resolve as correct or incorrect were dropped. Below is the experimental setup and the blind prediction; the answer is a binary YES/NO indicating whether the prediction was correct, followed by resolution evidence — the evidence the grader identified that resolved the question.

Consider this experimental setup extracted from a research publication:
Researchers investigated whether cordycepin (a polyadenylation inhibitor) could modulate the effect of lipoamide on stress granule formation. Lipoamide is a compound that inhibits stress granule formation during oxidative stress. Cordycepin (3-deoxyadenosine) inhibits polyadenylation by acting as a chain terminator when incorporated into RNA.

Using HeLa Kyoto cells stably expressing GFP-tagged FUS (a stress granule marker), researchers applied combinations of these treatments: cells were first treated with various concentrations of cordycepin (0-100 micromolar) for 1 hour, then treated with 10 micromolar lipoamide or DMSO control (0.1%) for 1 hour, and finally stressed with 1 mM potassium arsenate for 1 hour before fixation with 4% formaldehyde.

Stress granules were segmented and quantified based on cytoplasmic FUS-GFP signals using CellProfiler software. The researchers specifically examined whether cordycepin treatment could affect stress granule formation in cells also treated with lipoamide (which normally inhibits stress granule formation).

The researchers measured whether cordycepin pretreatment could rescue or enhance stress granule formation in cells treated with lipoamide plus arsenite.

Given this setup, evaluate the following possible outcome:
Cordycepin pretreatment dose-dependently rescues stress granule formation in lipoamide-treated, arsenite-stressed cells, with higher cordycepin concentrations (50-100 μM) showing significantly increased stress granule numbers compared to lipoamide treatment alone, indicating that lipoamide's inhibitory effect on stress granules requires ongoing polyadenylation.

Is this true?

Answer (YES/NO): NO